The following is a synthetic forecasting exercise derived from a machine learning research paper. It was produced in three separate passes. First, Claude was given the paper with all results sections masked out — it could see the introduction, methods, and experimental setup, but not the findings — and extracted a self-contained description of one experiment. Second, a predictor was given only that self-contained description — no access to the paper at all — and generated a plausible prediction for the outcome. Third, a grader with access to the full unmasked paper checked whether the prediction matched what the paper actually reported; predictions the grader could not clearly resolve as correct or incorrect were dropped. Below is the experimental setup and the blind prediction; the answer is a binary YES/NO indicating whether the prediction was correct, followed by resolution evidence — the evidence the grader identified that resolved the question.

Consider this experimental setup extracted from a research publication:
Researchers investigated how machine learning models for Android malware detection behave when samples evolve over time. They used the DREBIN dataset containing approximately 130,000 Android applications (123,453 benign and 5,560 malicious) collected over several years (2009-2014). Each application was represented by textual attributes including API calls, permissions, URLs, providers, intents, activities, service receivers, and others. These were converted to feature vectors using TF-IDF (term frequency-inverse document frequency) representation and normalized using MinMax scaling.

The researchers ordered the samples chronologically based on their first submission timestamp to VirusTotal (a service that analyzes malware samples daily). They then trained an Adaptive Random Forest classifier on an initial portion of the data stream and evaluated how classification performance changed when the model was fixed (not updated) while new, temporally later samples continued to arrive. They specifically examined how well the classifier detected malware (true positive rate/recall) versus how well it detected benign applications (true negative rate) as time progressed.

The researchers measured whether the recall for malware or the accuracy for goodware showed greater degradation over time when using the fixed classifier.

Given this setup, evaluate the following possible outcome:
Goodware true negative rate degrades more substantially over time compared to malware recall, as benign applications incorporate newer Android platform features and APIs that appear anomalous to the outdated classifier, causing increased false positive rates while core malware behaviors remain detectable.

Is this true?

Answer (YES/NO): NO